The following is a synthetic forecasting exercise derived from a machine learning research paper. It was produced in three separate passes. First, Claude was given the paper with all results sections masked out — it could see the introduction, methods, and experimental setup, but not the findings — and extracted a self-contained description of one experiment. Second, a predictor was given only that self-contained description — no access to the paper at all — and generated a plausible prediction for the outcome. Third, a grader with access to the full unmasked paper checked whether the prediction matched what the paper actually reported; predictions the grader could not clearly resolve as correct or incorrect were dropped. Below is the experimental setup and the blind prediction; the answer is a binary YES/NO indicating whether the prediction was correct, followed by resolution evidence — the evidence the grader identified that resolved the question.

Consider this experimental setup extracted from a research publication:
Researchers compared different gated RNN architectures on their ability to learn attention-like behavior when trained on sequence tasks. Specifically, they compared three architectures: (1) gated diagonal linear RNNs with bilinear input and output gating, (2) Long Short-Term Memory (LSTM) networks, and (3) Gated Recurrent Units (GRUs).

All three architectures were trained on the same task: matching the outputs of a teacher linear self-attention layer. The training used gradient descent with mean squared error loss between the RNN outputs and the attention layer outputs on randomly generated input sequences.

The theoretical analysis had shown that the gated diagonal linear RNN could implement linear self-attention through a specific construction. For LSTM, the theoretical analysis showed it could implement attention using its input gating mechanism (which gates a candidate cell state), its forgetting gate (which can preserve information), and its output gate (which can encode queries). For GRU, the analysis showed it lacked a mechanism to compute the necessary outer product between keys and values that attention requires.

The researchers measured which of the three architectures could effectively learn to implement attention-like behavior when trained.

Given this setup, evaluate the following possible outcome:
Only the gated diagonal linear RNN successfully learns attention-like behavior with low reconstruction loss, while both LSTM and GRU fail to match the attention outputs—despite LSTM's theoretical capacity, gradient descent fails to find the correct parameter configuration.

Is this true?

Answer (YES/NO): YES